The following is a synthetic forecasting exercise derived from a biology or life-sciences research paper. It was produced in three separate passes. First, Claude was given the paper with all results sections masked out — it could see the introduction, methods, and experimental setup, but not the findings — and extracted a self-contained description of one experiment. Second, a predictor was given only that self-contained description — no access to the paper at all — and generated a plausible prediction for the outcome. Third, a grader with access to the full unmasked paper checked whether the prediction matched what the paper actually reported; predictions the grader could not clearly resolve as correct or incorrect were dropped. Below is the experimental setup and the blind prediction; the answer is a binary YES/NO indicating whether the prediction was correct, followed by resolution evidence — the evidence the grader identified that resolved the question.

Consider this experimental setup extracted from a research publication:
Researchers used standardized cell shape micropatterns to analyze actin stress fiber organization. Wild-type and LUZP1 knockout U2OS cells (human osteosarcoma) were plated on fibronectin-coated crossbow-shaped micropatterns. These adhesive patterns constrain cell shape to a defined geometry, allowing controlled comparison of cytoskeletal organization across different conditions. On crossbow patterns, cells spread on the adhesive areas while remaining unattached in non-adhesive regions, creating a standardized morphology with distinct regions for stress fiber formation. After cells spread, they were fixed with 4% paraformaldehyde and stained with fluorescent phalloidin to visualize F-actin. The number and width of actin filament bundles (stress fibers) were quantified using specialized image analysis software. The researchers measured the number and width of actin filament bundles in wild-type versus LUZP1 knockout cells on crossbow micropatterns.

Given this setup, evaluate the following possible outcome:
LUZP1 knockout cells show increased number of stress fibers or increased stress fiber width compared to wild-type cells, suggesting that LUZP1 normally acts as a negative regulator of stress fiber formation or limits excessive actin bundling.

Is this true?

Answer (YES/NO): NO